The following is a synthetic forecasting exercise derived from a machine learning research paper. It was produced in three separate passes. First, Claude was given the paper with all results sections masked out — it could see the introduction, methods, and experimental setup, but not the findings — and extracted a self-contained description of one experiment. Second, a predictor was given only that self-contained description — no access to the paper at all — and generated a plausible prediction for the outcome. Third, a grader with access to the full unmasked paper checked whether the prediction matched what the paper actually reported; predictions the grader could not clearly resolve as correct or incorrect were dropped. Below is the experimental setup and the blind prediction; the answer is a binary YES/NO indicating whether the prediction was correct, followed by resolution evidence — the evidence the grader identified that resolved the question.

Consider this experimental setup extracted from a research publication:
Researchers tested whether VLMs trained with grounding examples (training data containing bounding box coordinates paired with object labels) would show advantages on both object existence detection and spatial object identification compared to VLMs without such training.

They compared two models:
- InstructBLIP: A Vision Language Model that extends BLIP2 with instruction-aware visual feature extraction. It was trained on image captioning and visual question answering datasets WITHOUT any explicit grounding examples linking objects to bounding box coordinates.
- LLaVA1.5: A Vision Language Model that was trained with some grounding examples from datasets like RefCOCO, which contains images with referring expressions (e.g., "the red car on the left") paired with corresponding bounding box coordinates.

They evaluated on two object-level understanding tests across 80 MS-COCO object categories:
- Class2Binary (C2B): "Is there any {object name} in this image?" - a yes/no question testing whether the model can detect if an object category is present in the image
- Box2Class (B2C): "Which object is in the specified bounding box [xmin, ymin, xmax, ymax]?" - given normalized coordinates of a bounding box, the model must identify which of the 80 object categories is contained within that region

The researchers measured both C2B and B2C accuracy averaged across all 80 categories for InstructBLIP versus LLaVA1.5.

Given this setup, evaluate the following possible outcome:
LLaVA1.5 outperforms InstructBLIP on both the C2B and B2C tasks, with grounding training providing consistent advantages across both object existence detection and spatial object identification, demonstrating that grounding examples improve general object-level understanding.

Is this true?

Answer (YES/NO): NO